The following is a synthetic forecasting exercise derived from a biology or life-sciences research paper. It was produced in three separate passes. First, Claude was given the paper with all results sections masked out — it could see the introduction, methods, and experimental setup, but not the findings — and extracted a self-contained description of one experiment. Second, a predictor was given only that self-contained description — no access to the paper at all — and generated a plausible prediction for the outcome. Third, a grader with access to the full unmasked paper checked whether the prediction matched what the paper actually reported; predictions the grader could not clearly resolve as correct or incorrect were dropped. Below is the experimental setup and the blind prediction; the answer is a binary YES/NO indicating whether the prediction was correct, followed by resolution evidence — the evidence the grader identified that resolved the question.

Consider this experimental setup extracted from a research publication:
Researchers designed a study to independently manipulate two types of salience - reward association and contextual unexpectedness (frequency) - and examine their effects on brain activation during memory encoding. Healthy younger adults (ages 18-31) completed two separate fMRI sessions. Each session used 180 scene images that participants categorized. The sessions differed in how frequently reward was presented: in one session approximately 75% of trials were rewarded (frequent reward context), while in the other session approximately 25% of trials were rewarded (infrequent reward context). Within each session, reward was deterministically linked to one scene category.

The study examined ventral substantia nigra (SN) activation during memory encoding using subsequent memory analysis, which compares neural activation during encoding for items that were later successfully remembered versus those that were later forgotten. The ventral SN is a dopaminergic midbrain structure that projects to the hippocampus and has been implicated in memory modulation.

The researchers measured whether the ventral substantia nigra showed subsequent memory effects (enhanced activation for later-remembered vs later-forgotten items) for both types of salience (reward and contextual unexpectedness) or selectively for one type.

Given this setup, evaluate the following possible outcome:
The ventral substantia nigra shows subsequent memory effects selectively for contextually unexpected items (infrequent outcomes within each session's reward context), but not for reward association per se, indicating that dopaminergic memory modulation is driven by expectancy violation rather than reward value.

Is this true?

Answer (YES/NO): YES